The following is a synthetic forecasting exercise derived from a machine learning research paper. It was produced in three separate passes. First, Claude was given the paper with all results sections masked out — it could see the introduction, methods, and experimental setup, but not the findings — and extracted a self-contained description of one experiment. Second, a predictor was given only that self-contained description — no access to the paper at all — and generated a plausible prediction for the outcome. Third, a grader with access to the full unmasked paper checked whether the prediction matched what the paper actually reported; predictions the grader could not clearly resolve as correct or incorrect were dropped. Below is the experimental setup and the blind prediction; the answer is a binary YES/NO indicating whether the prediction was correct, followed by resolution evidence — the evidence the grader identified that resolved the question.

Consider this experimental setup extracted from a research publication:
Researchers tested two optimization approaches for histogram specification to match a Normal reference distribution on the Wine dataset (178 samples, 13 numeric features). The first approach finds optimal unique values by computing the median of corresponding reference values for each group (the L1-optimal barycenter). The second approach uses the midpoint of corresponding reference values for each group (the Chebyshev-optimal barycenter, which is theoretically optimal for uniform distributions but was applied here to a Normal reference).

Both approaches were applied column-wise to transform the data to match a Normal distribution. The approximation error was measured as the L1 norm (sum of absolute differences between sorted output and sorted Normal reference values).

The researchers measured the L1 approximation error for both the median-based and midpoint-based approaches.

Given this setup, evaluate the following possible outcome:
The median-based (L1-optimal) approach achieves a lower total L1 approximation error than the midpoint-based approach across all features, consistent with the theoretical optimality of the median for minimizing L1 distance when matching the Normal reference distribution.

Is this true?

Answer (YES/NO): NO